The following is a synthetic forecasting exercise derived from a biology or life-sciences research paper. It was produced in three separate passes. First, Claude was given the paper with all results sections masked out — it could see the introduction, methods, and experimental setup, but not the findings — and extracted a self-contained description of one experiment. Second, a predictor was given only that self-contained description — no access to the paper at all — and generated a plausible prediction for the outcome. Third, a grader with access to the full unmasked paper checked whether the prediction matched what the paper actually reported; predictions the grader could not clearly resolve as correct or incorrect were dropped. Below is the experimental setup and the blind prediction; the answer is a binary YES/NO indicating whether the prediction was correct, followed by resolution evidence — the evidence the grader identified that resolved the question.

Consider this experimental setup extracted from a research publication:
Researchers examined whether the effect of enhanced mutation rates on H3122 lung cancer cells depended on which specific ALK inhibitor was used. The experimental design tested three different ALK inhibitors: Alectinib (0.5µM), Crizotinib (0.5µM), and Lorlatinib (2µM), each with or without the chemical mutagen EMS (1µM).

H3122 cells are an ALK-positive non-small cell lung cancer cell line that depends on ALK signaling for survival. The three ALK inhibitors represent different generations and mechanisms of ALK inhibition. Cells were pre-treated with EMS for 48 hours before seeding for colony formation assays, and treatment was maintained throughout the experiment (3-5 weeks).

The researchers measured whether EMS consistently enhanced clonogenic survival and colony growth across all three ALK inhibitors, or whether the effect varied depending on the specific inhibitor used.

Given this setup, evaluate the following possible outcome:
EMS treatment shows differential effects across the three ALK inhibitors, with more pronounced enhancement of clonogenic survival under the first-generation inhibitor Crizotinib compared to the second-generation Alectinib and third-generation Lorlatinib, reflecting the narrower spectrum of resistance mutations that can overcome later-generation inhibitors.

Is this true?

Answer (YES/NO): NO